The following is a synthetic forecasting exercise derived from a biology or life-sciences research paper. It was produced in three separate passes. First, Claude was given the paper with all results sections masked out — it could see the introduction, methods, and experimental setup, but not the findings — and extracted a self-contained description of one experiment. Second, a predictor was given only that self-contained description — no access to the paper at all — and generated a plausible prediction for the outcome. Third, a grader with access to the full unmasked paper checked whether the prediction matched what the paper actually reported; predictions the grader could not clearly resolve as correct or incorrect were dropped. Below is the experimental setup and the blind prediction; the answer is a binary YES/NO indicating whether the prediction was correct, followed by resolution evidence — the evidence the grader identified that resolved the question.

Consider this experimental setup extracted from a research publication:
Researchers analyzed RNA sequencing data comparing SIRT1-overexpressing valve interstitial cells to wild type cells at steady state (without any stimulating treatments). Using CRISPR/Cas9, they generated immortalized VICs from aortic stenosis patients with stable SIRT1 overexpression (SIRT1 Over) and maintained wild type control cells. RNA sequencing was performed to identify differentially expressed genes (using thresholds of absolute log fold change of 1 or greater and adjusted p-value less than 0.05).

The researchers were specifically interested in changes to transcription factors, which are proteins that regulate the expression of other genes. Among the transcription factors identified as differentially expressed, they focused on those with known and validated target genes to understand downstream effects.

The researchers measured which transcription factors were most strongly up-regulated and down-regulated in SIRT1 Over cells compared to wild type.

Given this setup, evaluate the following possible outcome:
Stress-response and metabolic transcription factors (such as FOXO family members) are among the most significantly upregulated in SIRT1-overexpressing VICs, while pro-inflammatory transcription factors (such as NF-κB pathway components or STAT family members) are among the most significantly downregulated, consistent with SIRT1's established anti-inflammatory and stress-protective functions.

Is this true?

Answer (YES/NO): NO